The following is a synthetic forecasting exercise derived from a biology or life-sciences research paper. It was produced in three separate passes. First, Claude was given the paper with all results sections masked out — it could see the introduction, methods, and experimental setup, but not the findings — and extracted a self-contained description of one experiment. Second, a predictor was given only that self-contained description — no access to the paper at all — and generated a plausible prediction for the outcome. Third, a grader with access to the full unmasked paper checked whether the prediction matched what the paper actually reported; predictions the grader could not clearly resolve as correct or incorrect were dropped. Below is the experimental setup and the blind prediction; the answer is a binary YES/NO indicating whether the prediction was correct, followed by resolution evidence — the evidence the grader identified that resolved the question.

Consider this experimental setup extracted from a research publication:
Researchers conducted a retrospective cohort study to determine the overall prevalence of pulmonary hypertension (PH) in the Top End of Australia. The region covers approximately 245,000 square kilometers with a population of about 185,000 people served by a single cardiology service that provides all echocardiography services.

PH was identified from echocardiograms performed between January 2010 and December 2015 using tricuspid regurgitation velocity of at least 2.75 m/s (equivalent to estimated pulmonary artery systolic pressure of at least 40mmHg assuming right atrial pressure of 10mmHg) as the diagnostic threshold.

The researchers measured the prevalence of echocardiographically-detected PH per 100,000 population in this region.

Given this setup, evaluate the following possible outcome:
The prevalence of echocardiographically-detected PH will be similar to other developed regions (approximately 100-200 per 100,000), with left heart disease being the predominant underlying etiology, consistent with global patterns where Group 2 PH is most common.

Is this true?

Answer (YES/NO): NO